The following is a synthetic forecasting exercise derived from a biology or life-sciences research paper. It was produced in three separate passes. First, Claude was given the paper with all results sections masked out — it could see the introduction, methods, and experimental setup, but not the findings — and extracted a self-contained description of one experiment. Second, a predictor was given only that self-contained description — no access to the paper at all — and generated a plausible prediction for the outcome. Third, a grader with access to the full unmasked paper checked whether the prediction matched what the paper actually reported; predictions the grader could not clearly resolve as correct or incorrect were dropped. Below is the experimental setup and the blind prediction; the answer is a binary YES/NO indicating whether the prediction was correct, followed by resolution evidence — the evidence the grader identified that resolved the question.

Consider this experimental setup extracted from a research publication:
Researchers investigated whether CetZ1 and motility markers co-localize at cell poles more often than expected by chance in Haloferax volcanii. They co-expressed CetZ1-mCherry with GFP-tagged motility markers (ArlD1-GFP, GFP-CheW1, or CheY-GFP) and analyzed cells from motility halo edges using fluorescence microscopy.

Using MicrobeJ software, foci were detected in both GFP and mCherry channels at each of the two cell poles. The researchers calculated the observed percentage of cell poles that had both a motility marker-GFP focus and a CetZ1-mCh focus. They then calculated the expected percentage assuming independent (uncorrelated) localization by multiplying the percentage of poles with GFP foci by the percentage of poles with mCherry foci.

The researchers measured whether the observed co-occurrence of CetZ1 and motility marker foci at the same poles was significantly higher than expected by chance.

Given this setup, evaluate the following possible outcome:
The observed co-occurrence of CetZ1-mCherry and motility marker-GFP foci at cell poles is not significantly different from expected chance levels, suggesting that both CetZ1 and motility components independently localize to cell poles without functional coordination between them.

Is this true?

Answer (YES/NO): NO